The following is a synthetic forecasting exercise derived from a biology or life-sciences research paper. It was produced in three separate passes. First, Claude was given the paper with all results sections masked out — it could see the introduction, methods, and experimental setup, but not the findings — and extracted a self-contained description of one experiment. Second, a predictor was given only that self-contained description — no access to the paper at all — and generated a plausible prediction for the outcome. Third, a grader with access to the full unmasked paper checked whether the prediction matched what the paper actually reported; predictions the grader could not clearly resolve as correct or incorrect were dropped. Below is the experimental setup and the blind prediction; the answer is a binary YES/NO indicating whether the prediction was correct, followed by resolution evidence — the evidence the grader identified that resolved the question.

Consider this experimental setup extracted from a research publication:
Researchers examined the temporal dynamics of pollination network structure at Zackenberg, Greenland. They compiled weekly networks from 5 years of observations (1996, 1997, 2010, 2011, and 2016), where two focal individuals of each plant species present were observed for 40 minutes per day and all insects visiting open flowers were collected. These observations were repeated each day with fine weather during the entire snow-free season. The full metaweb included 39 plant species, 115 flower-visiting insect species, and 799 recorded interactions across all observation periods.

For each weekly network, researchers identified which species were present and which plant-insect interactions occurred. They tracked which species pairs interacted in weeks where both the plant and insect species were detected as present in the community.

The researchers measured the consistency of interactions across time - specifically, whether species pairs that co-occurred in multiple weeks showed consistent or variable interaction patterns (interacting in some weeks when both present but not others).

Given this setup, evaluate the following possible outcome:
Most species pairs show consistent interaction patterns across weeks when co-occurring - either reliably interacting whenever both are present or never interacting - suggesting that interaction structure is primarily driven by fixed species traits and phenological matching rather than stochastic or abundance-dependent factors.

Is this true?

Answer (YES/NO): NO